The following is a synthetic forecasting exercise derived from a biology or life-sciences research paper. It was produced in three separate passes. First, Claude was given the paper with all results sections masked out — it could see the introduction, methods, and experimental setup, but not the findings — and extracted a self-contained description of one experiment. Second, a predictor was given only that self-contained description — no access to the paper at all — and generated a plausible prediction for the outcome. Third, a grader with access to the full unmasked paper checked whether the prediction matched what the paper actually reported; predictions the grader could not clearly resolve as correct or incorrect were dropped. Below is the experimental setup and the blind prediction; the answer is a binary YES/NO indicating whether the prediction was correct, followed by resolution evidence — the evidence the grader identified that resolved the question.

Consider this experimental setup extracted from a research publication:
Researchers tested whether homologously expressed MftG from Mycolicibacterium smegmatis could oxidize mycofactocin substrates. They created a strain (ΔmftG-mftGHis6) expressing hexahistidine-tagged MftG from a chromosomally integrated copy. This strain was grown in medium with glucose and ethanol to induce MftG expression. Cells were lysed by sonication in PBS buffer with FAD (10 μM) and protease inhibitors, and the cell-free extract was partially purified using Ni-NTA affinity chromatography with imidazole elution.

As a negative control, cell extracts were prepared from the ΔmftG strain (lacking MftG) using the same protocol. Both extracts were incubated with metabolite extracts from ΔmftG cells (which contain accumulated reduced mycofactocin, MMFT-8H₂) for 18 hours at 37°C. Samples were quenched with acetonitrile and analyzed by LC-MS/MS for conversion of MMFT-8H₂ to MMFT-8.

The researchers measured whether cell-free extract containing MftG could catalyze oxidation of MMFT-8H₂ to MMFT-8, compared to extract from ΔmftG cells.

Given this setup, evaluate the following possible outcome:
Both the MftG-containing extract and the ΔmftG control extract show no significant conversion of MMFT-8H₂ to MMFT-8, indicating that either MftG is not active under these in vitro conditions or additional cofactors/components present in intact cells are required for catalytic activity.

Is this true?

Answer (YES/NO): NO